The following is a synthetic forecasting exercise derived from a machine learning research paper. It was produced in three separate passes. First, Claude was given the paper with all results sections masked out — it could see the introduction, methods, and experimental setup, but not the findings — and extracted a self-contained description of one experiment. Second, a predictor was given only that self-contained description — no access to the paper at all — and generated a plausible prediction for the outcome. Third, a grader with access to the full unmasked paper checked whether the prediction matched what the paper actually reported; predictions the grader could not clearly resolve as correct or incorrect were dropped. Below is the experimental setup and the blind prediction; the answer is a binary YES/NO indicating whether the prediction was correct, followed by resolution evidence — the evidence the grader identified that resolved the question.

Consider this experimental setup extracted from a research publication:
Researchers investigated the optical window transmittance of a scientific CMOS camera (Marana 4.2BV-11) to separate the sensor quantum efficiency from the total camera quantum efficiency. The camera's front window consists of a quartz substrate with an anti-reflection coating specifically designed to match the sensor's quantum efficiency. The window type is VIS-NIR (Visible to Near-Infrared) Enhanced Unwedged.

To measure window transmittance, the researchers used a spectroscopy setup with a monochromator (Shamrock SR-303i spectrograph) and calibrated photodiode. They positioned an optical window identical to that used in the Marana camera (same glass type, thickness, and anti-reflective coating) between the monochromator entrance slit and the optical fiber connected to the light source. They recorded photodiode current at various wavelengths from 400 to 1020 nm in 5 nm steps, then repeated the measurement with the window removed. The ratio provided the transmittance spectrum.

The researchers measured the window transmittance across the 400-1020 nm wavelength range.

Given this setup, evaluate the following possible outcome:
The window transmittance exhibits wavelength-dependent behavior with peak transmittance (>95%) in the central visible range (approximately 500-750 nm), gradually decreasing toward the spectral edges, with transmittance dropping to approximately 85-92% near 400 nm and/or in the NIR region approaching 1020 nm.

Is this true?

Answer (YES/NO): NO